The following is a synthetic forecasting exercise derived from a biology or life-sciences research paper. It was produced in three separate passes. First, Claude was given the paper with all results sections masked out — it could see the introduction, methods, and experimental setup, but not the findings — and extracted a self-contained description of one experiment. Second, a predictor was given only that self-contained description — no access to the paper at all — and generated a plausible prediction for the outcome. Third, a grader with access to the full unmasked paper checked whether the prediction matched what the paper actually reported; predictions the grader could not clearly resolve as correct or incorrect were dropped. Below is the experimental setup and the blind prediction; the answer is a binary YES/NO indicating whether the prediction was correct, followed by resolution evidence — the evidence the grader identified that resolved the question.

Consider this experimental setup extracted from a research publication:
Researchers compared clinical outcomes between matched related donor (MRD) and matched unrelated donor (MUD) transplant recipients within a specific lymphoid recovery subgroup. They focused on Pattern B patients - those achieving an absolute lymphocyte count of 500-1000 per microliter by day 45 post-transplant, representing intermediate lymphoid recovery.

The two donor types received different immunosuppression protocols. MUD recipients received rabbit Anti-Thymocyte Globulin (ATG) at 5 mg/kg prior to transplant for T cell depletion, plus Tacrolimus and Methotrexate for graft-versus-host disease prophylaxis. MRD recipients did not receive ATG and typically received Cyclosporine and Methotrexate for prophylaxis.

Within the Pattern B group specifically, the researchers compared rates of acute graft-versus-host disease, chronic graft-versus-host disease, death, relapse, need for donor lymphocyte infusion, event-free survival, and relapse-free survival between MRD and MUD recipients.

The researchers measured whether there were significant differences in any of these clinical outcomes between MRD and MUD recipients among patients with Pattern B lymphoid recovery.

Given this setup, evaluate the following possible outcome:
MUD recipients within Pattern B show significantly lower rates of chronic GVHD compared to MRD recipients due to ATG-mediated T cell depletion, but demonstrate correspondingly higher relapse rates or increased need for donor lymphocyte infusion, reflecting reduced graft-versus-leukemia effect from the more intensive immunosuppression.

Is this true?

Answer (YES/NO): NO